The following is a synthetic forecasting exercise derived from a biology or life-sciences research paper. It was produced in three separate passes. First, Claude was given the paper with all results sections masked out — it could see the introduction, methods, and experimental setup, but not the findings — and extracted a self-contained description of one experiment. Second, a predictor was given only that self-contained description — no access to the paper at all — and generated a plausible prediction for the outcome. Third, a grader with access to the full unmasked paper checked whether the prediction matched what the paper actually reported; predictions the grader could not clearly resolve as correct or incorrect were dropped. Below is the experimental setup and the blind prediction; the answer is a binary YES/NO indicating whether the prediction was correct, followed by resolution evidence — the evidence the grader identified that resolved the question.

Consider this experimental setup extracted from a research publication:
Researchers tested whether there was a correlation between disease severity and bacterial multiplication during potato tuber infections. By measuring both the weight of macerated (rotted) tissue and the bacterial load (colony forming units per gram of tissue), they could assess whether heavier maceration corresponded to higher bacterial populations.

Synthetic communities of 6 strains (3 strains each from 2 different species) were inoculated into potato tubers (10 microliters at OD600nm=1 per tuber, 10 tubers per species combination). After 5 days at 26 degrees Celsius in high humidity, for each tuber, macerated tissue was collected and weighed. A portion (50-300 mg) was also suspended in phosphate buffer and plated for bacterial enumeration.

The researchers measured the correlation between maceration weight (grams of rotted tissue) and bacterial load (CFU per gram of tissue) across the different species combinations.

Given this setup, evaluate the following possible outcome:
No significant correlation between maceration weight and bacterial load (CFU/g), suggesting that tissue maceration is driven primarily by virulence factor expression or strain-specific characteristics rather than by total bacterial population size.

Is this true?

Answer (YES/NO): NO